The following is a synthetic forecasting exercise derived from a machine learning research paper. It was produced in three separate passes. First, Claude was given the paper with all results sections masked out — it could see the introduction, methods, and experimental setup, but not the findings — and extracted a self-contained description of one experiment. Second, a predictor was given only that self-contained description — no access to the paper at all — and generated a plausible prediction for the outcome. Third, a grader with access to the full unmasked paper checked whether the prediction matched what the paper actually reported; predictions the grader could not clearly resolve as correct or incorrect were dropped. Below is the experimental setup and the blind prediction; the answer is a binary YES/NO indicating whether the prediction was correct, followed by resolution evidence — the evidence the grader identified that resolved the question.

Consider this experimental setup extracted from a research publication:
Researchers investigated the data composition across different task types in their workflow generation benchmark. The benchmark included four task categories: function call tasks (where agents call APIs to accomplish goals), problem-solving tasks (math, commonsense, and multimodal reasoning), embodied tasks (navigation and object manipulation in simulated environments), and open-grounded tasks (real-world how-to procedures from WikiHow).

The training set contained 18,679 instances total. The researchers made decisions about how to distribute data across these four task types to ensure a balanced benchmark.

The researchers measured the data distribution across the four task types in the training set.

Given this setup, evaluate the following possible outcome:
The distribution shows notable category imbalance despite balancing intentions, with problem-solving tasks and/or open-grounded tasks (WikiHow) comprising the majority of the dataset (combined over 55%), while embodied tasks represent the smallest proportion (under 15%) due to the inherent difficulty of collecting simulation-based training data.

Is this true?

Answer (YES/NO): NO